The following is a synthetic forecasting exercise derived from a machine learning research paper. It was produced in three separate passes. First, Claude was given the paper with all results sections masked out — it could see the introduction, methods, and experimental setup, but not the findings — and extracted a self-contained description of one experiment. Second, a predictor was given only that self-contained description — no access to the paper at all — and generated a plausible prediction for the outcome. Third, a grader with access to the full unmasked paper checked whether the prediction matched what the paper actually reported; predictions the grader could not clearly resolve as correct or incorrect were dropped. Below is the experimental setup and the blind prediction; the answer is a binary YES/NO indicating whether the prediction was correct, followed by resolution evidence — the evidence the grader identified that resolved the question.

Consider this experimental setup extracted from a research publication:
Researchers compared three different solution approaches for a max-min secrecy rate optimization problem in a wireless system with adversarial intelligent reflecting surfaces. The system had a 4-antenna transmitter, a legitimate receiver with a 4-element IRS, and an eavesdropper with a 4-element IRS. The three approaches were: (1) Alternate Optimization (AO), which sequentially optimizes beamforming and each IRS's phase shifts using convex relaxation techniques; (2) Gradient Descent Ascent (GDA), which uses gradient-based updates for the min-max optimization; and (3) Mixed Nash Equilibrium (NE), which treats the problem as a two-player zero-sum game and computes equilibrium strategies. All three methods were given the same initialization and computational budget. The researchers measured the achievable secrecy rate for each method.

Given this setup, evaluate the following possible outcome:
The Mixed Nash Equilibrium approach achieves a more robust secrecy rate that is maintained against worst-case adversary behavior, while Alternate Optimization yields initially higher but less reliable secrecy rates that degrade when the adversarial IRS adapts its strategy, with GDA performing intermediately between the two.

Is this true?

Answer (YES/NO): NO